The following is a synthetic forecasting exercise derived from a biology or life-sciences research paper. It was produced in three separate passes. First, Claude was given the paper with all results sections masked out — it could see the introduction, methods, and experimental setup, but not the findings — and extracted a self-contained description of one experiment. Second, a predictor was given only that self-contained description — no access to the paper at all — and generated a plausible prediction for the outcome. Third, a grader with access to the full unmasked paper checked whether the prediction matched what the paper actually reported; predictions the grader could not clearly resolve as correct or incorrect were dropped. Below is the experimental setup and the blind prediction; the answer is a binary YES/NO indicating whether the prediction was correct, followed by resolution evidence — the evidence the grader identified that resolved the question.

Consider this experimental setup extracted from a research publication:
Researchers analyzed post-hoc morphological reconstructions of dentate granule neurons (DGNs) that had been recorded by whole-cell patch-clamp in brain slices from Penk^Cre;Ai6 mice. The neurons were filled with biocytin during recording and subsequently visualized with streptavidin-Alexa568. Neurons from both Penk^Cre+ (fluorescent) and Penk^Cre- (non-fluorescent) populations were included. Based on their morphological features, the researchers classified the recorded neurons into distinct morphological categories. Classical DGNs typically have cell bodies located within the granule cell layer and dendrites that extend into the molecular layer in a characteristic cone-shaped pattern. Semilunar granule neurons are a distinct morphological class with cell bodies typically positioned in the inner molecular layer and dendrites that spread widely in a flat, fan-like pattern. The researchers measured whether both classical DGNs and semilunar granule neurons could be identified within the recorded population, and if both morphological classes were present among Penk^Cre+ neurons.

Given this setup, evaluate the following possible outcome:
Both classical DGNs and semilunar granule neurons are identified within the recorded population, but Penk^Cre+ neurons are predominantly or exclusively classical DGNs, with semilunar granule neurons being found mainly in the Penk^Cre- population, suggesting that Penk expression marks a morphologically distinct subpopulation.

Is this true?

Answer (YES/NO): NO